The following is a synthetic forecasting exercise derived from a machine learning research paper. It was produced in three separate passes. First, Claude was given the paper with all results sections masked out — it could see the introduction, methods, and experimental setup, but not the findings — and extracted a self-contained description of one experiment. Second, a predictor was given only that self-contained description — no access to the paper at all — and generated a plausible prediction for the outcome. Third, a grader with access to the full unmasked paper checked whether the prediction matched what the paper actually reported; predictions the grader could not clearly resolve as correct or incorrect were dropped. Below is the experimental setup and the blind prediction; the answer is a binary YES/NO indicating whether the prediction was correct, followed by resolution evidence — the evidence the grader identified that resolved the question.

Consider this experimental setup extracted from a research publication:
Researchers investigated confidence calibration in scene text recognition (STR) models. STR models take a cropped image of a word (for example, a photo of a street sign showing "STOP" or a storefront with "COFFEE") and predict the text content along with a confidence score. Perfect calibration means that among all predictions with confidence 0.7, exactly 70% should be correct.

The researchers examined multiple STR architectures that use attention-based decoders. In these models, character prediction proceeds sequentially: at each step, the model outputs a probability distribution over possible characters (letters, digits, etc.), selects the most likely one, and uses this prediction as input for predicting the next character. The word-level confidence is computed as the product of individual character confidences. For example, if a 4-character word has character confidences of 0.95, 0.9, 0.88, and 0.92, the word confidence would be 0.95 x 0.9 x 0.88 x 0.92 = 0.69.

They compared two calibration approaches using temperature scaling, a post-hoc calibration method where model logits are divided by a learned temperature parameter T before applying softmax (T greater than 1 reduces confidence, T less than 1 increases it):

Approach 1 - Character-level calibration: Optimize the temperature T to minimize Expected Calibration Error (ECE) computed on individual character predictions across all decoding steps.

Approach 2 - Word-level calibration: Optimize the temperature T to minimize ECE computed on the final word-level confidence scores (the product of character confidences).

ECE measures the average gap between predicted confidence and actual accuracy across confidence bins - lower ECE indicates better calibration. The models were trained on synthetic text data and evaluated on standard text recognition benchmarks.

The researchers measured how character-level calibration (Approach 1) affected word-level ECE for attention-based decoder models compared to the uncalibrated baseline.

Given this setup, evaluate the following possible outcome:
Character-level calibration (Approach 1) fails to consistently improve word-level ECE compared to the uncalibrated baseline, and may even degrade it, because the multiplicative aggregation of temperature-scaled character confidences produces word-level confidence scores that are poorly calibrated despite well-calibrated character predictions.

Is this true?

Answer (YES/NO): YES